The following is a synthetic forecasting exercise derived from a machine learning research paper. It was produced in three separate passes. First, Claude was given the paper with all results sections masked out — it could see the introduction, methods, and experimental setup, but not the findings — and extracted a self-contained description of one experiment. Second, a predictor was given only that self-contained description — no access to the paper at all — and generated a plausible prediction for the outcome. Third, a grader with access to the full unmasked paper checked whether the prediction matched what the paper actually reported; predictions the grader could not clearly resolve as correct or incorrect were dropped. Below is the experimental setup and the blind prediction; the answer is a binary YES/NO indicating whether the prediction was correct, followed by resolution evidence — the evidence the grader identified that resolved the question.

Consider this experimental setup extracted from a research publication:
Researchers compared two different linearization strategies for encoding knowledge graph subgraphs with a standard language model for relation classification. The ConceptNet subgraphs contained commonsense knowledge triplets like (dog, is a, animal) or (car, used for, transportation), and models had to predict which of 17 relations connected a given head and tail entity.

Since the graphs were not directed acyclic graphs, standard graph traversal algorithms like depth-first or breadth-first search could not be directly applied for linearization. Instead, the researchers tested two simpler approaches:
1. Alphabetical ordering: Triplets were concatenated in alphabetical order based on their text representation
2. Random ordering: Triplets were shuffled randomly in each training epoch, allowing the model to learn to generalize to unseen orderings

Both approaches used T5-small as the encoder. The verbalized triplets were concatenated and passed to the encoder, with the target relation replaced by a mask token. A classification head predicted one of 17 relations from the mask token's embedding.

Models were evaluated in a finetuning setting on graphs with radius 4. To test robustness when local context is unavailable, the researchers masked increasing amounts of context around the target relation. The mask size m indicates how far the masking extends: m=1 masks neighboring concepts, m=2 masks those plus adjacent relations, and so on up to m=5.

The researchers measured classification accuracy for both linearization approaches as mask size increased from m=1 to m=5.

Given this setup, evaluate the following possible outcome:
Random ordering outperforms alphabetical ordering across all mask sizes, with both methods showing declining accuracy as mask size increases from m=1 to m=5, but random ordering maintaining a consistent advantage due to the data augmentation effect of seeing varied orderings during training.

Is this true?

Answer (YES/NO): NO